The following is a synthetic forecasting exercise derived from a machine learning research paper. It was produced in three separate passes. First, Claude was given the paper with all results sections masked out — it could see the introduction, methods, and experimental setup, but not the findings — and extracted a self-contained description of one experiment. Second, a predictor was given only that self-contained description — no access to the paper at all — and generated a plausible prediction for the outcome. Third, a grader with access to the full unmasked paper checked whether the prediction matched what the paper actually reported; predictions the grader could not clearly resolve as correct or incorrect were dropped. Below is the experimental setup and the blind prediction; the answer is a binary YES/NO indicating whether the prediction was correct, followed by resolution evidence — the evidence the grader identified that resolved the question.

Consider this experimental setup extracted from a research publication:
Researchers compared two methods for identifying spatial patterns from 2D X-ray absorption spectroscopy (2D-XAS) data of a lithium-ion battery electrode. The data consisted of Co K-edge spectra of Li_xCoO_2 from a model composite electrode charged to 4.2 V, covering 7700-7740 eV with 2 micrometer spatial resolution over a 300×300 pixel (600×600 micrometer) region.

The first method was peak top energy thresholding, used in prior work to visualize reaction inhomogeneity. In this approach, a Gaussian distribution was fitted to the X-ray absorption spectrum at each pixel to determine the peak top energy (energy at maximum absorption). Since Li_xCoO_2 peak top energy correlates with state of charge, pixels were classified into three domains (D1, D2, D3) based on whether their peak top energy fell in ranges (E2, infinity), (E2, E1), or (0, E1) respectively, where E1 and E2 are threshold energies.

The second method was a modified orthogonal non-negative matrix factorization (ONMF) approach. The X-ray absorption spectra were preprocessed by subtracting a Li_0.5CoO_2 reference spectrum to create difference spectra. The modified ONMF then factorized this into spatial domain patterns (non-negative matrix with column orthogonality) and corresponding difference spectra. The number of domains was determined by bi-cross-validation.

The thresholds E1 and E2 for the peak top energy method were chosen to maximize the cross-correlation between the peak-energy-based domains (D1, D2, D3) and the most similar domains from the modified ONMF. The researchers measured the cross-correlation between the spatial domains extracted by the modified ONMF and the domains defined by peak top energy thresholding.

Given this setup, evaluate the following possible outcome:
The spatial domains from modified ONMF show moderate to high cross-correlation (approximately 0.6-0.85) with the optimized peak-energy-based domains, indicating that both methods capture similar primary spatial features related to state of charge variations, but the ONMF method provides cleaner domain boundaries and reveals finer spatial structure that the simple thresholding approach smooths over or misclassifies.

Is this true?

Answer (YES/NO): NO